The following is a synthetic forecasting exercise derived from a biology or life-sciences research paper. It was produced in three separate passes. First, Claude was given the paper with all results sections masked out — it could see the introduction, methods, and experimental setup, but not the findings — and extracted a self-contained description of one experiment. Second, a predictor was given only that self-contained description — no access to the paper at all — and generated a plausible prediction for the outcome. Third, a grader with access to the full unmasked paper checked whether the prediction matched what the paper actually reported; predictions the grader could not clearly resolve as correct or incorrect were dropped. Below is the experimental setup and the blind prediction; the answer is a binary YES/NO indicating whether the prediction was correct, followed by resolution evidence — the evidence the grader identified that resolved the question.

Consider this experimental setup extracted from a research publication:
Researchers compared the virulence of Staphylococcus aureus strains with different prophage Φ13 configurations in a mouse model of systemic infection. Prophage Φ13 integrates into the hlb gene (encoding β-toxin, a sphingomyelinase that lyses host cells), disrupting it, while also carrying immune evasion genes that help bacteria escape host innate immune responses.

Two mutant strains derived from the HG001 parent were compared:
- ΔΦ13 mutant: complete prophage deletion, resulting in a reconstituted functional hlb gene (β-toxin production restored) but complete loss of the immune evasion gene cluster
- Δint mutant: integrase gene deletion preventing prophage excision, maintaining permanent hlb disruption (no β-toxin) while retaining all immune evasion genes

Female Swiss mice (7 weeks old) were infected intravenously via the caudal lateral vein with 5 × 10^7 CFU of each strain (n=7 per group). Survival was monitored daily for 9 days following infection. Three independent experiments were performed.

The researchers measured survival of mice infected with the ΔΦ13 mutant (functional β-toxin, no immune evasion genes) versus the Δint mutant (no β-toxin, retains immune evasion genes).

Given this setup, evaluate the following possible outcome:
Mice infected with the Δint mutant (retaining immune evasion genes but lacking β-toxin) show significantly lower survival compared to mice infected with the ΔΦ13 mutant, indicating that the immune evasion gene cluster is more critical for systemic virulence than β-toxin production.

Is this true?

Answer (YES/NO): NO